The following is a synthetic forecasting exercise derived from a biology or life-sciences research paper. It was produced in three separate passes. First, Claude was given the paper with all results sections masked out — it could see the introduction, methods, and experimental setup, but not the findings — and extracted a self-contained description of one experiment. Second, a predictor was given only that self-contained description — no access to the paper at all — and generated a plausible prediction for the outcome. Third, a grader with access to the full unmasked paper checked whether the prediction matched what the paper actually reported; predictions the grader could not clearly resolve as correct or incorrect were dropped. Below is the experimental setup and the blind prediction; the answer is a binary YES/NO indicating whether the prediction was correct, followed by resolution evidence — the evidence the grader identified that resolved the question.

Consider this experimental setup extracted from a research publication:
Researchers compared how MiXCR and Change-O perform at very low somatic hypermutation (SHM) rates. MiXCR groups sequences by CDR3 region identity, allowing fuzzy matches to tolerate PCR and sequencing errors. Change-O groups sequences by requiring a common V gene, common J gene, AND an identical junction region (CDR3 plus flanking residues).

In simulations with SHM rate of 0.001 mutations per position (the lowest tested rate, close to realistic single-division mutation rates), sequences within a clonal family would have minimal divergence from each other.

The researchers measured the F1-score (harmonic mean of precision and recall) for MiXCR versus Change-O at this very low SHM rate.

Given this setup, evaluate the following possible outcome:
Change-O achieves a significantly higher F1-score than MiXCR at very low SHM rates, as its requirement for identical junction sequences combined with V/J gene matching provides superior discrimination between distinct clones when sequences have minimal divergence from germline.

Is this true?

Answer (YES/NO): NO